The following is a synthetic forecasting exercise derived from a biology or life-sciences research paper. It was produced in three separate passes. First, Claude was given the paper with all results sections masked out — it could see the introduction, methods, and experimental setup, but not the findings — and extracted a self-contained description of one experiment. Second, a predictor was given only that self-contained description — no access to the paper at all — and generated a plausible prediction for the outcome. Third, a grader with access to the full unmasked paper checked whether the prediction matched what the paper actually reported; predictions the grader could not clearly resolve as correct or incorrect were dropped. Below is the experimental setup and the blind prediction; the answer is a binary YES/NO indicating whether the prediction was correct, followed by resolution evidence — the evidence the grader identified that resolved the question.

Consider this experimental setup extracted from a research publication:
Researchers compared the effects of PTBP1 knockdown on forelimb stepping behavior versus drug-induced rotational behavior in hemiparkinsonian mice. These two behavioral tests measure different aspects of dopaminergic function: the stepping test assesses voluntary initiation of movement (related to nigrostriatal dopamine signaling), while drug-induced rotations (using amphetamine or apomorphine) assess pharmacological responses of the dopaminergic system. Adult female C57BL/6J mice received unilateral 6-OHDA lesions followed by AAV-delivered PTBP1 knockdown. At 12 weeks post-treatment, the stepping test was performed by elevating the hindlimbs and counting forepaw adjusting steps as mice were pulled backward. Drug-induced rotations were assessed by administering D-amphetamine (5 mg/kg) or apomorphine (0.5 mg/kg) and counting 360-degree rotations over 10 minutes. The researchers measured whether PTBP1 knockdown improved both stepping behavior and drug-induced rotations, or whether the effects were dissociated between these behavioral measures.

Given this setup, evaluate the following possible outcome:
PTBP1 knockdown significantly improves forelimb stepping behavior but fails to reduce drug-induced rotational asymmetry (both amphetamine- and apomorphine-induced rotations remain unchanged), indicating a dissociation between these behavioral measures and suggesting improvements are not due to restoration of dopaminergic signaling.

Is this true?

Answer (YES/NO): YES